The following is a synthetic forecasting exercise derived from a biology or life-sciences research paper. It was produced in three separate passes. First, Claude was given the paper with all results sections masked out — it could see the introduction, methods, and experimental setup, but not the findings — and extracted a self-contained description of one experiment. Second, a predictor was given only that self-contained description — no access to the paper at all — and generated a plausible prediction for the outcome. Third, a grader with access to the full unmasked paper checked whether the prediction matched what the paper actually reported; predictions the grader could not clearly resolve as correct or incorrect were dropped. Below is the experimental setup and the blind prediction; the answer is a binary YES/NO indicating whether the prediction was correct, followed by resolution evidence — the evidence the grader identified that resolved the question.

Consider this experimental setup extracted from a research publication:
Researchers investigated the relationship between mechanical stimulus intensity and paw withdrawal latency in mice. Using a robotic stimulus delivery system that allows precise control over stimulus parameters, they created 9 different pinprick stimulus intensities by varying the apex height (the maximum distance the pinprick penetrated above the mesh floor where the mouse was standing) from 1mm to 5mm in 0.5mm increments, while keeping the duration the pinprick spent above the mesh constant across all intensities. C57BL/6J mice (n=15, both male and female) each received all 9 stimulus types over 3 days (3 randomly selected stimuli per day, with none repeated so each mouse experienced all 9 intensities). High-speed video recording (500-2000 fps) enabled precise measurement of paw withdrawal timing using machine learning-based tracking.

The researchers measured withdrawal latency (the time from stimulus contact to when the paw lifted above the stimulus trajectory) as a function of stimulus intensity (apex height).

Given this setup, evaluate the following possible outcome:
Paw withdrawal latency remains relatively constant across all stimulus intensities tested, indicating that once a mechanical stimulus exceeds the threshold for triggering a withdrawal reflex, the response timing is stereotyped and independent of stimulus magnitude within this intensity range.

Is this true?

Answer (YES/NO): NO